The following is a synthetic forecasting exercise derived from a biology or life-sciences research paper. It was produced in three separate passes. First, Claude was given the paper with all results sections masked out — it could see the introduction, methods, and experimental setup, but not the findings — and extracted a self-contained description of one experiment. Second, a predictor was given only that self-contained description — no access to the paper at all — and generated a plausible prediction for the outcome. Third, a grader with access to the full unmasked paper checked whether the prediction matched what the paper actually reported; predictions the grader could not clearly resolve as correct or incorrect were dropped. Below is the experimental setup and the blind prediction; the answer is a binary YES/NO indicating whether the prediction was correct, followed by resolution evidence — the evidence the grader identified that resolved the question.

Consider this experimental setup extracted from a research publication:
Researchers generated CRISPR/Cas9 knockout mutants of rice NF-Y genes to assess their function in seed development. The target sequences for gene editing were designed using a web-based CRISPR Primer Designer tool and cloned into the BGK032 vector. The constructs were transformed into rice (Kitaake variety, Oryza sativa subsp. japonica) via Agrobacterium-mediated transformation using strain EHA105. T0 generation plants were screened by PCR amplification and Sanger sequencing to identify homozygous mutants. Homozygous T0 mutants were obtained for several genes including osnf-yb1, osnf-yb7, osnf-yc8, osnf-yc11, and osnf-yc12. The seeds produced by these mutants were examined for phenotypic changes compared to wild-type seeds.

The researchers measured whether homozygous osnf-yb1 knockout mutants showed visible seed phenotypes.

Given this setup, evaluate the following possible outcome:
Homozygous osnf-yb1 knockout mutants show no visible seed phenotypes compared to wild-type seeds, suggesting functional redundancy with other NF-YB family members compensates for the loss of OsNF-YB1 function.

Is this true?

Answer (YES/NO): NO